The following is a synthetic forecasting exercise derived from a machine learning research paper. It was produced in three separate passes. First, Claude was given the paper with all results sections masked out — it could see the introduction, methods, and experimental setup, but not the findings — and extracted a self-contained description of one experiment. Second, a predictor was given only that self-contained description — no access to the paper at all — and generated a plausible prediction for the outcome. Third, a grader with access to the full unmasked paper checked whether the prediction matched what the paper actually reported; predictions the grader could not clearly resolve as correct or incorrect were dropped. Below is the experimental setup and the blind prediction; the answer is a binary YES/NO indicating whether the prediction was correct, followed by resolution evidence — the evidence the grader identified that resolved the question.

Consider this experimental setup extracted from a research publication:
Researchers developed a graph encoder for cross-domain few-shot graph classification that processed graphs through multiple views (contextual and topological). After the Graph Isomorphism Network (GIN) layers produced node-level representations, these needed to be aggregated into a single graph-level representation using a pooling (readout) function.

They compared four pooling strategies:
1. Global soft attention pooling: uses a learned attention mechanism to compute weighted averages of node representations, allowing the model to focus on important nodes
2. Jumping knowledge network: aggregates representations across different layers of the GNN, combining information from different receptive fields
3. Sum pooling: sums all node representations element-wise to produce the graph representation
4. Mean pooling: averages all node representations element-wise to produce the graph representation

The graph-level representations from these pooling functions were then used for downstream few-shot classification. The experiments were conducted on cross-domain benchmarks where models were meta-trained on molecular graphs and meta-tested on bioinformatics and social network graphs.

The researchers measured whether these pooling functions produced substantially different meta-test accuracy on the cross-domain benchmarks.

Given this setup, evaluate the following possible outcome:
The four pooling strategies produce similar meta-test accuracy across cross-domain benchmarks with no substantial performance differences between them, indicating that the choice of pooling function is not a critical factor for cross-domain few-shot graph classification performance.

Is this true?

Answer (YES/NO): YES